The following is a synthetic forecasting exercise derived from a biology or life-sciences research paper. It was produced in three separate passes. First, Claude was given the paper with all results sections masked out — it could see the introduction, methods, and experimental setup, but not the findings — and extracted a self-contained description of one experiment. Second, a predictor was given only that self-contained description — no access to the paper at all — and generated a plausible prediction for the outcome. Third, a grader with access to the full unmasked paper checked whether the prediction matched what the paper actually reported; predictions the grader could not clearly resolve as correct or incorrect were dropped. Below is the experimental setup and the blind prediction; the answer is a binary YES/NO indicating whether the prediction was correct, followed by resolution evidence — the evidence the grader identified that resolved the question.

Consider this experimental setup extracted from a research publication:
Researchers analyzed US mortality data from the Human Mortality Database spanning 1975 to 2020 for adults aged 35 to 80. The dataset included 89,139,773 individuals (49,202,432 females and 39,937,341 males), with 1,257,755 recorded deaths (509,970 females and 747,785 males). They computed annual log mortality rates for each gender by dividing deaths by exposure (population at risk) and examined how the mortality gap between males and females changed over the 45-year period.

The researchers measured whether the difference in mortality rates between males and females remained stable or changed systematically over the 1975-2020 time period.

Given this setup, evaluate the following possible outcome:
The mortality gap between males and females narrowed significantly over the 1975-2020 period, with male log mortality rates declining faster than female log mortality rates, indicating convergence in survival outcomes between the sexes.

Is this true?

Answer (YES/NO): YES